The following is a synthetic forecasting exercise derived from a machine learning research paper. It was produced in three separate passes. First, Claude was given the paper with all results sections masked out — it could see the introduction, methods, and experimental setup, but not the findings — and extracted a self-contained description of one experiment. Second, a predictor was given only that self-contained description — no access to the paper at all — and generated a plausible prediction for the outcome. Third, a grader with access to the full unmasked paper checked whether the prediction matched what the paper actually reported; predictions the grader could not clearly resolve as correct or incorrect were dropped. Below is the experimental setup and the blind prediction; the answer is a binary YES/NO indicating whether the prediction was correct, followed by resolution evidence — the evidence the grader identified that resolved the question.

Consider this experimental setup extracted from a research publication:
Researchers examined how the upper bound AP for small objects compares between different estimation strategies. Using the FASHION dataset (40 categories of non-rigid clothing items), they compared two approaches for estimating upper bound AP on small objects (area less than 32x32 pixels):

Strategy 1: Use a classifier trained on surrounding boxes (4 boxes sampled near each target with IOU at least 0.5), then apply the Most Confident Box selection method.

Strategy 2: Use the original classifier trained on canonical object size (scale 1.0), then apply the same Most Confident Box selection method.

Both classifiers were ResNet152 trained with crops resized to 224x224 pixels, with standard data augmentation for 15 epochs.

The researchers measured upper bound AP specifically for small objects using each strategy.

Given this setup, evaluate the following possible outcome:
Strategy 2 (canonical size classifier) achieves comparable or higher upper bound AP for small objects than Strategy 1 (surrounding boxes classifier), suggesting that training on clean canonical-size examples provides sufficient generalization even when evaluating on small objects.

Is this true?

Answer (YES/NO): NO